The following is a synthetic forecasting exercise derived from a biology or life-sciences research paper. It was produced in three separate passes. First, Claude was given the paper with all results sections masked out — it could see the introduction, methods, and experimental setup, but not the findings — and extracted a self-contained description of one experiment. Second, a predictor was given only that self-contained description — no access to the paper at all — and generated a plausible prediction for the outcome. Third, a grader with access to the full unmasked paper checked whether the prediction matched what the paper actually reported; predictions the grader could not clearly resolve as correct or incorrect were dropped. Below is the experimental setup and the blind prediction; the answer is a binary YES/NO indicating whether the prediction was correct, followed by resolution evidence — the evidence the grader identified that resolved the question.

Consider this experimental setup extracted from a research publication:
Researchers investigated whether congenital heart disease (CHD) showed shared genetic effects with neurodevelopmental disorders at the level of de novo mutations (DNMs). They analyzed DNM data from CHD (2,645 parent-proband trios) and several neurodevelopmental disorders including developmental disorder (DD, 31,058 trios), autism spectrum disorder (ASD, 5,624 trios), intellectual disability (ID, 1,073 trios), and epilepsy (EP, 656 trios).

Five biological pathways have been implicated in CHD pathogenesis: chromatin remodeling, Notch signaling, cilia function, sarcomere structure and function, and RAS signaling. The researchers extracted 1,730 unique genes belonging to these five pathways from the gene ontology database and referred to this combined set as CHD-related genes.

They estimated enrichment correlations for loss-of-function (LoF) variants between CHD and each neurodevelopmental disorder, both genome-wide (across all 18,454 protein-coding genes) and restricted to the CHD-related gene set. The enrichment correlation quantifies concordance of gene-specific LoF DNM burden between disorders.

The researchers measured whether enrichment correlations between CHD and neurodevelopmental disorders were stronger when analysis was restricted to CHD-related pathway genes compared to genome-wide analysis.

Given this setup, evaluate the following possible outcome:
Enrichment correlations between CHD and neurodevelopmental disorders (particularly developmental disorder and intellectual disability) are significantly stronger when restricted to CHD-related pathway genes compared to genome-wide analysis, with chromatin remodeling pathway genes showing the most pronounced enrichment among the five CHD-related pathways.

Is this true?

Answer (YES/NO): NO